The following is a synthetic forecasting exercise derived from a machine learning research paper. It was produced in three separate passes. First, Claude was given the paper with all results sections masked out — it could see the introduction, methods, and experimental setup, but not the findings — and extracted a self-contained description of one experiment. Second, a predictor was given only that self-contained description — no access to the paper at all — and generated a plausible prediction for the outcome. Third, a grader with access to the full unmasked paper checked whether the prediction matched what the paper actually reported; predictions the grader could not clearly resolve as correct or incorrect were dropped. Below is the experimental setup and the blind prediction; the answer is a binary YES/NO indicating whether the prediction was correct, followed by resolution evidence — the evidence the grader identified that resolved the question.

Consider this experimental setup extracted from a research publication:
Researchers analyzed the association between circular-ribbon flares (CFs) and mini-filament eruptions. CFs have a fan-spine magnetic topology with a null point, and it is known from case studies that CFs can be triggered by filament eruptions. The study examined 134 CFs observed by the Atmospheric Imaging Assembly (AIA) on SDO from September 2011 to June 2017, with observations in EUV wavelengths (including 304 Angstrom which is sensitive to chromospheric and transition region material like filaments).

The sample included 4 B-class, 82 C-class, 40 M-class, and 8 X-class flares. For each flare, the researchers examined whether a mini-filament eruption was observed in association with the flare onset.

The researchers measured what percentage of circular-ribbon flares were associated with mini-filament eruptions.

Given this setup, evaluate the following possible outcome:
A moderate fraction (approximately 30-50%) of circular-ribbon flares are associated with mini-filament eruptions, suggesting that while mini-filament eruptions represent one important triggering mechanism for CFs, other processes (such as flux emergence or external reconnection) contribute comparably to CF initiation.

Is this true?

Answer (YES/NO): YES